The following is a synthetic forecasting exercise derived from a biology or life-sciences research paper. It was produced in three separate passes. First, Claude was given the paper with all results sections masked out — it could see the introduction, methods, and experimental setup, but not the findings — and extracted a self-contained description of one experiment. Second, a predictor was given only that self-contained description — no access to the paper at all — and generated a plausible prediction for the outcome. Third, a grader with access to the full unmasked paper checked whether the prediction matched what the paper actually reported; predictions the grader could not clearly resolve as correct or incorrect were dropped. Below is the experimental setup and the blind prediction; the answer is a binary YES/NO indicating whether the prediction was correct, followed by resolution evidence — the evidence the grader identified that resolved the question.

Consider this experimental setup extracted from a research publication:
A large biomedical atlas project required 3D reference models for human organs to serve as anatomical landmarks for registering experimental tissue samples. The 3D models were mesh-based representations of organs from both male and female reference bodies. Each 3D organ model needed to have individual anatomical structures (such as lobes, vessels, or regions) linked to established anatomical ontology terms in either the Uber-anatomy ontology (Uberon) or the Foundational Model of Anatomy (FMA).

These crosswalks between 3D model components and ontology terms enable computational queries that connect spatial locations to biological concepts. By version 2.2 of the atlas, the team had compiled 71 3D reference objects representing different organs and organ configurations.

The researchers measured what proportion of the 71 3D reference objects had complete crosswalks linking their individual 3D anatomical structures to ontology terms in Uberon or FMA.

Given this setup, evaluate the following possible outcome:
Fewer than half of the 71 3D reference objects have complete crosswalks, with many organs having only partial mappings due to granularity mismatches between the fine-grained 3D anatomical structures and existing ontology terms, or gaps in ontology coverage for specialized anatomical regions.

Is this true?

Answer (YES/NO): NO